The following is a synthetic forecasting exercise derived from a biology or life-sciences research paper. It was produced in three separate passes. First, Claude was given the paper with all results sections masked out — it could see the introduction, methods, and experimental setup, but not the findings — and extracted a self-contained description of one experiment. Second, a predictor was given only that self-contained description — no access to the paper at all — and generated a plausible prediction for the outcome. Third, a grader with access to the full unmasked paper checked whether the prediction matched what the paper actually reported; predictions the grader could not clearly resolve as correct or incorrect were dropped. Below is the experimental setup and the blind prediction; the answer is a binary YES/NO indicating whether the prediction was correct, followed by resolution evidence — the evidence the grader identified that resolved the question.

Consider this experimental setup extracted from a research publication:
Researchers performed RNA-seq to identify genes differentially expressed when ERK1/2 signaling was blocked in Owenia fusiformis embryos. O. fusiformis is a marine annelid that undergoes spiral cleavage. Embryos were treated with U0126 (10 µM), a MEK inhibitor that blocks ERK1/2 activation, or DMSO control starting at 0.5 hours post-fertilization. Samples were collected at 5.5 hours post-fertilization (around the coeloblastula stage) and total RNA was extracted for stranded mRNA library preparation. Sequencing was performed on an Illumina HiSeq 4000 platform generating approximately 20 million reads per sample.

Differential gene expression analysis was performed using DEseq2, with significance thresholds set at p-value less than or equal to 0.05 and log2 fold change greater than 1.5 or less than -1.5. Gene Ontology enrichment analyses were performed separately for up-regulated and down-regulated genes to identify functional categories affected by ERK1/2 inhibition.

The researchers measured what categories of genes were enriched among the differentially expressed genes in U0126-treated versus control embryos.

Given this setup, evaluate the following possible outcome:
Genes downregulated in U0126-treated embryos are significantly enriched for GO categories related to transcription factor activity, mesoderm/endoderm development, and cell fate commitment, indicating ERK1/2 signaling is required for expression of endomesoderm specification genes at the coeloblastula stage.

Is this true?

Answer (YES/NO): YES